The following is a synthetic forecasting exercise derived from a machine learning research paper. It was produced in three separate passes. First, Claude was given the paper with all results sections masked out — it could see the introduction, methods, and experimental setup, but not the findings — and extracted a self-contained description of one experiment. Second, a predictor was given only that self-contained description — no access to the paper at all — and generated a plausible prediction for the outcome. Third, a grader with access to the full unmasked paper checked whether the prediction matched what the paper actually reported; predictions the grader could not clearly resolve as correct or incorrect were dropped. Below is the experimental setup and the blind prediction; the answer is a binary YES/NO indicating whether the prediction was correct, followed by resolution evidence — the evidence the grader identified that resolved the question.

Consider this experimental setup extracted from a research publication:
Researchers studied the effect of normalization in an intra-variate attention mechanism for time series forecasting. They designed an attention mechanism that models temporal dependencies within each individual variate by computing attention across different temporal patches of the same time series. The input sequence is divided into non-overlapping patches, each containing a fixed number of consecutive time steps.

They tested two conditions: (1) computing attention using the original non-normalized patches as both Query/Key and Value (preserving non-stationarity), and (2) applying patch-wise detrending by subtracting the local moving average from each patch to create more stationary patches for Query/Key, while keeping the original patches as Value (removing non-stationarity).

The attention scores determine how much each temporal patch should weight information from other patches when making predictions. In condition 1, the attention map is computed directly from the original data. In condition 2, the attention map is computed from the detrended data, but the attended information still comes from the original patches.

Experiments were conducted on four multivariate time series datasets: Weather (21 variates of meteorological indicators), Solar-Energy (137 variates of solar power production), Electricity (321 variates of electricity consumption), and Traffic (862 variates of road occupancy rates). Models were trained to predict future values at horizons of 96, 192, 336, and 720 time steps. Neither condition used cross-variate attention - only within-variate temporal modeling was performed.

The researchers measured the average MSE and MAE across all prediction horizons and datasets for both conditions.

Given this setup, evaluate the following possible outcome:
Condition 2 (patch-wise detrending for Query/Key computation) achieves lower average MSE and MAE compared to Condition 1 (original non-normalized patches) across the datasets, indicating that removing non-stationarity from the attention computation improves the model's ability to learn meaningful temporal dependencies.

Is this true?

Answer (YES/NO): YES